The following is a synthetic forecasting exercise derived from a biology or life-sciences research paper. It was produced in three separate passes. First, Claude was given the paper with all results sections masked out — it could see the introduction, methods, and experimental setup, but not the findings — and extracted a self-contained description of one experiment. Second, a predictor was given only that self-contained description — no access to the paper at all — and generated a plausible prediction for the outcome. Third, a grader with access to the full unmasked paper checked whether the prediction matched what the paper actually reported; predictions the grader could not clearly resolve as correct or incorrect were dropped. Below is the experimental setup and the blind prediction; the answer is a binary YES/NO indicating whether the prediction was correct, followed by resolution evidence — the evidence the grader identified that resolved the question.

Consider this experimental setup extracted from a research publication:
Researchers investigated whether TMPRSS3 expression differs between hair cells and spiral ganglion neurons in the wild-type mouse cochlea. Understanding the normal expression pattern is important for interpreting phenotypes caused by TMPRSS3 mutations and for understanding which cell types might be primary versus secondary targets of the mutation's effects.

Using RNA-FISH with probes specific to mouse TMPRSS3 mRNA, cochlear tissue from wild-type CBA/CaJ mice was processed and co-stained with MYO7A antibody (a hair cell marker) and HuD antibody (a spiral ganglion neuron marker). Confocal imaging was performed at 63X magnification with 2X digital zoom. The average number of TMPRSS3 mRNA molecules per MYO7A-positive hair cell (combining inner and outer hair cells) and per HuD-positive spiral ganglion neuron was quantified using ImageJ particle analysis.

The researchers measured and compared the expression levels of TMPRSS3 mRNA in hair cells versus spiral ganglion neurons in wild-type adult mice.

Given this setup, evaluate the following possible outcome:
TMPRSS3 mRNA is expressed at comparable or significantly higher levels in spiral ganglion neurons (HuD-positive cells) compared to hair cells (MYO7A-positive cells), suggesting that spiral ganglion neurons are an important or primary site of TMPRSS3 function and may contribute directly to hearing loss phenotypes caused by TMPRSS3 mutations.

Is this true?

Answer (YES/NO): NO